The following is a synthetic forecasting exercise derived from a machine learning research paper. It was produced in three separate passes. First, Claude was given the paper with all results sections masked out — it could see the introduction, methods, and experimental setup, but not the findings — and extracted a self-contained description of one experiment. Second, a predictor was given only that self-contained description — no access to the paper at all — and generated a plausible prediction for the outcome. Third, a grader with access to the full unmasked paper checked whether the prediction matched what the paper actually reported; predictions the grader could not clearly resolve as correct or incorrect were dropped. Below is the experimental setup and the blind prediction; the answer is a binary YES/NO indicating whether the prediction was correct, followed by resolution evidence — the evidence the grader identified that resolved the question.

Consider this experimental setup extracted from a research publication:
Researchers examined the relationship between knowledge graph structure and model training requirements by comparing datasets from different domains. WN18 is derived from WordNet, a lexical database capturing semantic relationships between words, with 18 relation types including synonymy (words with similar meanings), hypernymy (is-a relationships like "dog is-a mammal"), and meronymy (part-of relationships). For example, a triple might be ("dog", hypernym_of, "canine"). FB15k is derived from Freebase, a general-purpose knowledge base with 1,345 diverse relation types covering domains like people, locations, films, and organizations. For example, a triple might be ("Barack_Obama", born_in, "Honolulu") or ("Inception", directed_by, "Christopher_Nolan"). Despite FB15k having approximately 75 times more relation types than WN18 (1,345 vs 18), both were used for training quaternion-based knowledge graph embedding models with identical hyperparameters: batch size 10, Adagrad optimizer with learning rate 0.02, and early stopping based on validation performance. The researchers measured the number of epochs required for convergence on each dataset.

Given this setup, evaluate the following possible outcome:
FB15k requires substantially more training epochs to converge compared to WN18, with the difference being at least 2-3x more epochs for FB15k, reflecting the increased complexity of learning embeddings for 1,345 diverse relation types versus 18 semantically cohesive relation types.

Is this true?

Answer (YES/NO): NO